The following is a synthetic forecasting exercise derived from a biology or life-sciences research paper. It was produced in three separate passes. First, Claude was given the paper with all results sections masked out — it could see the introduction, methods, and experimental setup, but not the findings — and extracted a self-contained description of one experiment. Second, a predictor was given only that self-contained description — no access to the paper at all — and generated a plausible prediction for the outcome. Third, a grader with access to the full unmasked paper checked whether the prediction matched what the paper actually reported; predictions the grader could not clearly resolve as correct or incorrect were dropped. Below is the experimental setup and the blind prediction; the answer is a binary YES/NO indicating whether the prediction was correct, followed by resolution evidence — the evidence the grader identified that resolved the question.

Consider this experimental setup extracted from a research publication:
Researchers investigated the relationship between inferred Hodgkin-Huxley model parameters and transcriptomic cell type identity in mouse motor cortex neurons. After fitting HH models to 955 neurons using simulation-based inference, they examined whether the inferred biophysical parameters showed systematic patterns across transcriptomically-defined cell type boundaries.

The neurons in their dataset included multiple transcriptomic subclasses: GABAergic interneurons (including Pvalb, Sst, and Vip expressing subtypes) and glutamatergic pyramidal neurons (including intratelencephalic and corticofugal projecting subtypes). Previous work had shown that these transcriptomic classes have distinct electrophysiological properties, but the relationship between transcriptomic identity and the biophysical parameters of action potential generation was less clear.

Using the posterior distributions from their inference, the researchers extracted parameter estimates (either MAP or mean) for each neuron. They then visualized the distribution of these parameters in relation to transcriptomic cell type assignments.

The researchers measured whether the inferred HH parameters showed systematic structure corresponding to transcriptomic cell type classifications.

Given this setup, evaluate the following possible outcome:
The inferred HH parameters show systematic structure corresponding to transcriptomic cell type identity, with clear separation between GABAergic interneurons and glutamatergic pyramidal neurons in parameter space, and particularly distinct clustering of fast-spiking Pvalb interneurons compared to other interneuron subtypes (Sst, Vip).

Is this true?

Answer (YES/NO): YES